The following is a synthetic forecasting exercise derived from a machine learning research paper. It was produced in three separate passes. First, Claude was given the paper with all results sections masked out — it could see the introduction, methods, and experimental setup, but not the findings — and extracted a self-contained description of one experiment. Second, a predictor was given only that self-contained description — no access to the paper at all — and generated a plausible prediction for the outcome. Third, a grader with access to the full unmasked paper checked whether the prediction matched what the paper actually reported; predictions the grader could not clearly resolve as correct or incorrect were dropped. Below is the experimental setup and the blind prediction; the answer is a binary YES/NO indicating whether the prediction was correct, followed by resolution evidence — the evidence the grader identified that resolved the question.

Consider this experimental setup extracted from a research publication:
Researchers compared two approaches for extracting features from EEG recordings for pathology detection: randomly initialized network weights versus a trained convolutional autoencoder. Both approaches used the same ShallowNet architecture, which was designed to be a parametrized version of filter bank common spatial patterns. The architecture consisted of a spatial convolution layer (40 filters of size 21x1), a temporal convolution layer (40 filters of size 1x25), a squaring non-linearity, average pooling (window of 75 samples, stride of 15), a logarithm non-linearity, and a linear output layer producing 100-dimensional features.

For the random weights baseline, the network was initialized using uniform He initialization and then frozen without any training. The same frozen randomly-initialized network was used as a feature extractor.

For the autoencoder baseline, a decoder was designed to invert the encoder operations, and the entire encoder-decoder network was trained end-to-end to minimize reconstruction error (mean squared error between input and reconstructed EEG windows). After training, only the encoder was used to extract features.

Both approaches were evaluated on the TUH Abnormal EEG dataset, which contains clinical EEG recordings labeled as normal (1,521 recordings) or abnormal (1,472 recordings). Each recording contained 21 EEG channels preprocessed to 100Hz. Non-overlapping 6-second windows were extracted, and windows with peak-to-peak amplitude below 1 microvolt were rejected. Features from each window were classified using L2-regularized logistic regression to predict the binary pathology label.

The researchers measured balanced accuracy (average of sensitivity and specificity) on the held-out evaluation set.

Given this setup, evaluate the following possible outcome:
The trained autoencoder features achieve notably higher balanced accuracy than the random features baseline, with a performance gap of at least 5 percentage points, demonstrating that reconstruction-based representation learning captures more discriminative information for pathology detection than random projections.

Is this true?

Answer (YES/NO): NO